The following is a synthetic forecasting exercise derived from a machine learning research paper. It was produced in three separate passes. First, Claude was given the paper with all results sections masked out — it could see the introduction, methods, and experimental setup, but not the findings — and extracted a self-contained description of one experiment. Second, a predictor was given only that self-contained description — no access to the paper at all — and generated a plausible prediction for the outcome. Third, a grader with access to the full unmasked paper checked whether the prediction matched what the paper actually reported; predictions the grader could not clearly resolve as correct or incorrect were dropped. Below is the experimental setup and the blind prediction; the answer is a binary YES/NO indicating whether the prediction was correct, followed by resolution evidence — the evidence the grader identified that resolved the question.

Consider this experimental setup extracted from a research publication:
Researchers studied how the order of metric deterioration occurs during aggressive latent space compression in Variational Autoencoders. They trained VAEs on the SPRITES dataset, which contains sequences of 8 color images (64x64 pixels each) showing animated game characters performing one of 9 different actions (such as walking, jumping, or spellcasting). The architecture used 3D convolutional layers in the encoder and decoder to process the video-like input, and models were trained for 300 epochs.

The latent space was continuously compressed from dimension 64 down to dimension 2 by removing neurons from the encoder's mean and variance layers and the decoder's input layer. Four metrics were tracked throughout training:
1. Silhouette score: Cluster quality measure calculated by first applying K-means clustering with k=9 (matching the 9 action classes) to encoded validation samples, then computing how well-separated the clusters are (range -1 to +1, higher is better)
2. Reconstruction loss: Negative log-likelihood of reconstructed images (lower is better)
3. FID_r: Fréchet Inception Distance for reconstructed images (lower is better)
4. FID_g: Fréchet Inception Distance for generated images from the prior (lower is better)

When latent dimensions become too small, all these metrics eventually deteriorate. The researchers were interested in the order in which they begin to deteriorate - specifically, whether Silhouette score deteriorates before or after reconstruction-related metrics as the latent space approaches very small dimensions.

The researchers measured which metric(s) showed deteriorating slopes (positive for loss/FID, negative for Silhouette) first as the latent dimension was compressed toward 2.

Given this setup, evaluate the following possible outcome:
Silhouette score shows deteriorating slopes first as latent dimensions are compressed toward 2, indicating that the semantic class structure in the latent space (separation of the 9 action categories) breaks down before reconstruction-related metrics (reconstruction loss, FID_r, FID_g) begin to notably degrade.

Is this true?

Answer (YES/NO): NO